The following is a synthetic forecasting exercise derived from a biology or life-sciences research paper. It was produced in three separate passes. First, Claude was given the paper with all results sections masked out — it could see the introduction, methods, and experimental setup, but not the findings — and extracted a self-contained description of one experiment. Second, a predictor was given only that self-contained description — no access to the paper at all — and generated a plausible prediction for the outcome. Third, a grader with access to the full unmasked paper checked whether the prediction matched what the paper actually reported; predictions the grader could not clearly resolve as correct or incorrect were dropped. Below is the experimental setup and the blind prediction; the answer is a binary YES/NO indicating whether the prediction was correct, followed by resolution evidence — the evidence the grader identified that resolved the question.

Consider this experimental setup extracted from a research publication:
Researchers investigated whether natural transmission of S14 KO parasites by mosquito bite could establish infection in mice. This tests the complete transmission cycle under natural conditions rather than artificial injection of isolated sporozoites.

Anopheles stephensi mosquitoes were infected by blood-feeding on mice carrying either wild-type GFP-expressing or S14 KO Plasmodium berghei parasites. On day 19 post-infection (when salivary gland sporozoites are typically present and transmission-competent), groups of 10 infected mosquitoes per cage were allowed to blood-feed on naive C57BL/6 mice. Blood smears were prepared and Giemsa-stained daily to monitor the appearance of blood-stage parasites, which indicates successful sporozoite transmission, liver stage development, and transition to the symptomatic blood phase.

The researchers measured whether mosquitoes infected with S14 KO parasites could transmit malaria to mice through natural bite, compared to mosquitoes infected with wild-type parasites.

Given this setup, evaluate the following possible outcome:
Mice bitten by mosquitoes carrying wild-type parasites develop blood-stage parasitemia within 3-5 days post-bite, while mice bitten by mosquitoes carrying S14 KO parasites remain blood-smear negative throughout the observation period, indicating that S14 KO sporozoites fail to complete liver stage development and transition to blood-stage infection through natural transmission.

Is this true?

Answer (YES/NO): YES